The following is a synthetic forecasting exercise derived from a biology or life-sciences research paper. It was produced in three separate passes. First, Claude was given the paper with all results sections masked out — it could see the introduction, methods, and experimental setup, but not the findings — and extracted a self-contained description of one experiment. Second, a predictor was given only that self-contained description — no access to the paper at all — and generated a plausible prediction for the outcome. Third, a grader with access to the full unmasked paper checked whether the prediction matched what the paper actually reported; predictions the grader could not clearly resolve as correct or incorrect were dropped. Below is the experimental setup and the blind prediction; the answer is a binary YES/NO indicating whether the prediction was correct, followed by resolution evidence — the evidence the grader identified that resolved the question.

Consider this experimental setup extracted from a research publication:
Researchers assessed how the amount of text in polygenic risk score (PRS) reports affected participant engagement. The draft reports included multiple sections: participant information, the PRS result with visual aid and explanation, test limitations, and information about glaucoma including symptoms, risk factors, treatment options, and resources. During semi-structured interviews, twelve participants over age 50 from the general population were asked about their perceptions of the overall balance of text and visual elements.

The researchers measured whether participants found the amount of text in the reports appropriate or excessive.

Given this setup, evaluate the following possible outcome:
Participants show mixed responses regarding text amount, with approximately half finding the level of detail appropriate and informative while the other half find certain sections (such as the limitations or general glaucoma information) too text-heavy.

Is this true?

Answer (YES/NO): NO